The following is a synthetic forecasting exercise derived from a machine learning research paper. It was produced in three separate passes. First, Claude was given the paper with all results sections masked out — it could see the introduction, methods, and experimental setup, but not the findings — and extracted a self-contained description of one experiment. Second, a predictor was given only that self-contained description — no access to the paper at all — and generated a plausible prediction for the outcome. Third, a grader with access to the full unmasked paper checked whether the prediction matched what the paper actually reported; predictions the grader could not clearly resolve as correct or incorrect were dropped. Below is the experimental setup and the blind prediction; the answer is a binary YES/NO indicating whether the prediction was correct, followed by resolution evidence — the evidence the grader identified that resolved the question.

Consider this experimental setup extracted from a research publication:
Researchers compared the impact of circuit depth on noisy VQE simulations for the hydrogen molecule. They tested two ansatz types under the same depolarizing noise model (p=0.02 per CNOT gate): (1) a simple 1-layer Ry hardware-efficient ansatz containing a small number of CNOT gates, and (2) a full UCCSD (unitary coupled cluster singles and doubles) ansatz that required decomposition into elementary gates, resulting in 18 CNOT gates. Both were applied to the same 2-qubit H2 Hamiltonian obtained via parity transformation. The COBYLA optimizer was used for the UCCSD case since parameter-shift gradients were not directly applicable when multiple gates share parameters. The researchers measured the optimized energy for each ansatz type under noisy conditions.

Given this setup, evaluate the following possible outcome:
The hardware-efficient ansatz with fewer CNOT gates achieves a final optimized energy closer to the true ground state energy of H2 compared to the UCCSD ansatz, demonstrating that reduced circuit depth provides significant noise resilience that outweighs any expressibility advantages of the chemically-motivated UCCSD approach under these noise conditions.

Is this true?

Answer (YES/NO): YES